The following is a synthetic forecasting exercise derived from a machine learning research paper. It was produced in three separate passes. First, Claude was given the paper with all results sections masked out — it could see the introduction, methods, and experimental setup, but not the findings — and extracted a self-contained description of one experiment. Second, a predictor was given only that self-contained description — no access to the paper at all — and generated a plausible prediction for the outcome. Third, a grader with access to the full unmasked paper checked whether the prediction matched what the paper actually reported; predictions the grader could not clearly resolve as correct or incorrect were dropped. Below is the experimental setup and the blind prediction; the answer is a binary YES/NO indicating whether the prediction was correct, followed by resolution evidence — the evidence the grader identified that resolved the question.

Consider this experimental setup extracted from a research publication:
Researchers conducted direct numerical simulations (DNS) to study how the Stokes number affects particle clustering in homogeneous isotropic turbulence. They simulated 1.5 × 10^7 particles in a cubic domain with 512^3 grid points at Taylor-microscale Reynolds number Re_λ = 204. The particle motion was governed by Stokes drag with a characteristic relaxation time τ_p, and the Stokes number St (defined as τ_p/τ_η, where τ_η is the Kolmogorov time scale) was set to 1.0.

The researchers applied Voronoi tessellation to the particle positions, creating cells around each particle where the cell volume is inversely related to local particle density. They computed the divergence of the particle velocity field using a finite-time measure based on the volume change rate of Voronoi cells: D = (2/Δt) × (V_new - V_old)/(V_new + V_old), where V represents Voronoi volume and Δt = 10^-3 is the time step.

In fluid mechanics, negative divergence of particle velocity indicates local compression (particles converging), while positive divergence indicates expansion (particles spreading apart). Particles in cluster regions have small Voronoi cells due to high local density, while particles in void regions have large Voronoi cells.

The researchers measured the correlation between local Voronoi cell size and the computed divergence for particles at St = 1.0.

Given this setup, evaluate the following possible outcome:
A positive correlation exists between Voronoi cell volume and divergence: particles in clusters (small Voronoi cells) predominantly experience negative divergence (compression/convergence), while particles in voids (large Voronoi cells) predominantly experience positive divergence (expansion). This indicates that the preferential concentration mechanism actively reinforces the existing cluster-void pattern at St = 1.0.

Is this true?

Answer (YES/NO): NO